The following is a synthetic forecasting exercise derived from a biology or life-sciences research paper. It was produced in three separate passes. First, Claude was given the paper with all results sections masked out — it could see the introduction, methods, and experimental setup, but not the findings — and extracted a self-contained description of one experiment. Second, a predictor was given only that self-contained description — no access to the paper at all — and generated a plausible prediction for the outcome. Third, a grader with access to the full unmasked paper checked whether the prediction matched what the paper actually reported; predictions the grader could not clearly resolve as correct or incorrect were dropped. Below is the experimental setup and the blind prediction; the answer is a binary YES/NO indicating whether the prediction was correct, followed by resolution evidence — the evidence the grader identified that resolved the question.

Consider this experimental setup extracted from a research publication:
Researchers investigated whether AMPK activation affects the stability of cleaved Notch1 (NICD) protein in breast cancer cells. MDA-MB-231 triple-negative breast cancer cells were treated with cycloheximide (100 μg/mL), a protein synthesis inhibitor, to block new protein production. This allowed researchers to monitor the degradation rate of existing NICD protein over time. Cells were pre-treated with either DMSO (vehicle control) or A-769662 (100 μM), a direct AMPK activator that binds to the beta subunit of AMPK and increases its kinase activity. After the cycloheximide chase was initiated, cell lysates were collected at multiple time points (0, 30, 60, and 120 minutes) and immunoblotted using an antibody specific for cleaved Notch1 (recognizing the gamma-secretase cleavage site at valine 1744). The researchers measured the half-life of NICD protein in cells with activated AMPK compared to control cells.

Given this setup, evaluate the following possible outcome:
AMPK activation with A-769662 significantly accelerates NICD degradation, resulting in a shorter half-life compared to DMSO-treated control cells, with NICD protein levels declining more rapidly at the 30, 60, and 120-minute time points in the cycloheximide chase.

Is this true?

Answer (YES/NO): NO